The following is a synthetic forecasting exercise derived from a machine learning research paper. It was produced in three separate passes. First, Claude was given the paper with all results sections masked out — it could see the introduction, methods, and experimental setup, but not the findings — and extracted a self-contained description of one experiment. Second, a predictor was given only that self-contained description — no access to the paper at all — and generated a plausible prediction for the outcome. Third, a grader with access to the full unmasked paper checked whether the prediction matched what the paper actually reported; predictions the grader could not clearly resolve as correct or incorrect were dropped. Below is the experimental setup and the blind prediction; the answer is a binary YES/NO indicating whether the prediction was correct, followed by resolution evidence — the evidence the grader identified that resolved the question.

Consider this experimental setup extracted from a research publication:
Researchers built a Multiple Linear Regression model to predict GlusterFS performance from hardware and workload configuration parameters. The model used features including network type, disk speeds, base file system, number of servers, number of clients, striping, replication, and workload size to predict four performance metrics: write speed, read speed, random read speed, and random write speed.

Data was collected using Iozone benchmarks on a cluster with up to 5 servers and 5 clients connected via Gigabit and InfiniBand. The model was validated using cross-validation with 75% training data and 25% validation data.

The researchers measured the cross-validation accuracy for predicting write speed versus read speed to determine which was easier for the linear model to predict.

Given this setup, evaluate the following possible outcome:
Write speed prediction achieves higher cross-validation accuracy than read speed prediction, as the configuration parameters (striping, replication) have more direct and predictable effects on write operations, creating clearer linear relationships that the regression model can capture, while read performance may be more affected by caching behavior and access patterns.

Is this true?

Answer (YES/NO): NO